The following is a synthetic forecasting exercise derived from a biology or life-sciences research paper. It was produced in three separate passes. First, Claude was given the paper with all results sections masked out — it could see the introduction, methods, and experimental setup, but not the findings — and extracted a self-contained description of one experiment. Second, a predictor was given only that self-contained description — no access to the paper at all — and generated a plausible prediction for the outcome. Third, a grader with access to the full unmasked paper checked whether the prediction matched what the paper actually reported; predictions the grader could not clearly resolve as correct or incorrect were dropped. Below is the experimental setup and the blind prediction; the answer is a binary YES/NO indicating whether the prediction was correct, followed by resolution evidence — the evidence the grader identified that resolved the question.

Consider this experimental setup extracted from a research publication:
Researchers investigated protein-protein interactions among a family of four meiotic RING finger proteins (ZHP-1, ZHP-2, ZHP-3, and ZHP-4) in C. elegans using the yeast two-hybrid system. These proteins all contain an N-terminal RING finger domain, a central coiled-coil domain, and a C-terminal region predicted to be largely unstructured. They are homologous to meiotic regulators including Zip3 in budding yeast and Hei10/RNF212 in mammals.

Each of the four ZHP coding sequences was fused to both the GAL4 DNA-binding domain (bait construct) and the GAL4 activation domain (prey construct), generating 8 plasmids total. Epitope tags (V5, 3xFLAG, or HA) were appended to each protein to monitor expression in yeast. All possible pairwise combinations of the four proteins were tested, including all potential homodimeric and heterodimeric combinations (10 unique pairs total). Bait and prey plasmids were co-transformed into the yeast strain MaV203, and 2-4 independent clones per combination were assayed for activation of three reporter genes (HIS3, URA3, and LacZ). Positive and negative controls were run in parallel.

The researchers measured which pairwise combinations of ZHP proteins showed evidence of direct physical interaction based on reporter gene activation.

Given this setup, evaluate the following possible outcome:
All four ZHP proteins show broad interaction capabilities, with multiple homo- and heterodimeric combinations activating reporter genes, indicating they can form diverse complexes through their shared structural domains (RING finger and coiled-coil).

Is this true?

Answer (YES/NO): NO